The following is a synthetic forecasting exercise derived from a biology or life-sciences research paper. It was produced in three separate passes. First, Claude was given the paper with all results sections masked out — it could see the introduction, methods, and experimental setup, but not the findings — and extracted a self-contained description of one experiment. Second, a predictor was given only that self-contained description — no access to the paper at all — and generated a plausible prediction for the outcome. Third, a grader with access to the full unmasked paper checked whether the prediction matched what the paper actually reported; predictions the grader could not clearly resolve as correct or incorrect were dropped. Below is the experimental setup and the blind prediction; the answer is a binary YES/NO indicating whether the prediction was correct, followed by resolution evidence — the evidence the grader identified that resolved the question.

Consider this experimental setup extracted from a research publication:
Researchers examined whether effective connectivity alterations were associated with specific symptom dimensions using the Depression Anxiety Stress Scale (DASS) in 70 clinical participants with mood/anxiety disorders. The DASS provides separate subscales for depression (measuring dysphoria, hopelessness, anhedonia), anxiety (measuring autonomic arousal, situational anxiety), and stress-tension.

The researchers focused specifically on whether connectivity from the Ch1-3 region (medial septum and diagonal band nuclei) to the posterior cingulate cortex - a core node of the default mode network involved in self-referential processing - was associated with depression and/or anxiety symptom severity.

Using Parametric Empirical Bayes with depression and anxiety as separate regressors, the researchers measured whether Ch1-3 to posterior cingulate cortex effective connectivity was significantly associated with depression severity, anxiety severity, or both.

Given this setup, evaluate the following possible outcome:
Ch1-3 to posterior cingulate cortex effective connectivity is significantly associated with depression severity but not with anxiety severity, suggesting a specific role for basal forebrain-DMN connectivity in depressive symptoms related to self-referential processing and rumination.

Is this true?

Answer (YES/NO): NO